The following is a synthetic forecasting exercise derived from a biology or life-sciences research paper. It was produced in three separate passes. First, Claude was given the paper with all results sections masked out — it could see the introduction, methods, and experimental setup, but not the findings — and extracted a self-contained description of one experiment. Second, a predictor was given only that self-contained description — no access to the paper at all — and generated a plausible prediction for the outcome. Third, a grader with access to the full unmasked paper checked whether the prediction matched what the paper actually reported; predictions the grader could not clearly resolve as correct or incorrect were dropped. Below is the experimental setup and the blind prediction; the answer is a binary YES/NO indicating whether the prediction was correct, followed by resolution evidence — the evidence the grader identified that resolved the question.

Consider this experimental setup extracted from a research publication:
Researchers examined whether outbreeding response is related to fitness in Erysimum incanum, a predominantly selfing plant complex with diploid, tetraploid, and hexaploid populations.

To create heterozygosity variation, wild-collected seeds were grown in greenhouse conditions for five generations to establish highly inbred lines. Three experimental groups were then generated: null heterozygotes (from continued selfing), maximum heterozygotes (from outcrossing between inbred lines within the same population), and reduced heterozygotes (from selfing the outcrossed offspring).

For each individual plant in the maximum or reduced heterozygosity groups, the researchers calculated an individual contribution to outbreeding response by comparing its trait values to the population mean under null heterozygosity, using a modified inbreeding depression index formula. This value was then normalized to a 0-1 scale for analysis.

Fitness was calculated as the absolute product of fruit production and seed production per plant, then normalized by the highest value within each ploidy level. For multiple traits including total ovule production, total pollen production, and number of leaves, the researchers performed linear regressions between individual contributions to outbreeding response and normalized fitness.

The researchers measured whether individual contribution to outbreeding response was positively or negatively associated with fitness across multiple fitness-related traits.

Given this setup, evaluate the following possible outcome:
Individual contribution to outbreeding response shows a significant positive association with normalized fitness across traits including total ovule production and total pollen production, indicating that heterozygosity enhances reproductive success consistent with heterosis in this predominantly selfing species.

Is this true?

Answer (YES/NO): YES